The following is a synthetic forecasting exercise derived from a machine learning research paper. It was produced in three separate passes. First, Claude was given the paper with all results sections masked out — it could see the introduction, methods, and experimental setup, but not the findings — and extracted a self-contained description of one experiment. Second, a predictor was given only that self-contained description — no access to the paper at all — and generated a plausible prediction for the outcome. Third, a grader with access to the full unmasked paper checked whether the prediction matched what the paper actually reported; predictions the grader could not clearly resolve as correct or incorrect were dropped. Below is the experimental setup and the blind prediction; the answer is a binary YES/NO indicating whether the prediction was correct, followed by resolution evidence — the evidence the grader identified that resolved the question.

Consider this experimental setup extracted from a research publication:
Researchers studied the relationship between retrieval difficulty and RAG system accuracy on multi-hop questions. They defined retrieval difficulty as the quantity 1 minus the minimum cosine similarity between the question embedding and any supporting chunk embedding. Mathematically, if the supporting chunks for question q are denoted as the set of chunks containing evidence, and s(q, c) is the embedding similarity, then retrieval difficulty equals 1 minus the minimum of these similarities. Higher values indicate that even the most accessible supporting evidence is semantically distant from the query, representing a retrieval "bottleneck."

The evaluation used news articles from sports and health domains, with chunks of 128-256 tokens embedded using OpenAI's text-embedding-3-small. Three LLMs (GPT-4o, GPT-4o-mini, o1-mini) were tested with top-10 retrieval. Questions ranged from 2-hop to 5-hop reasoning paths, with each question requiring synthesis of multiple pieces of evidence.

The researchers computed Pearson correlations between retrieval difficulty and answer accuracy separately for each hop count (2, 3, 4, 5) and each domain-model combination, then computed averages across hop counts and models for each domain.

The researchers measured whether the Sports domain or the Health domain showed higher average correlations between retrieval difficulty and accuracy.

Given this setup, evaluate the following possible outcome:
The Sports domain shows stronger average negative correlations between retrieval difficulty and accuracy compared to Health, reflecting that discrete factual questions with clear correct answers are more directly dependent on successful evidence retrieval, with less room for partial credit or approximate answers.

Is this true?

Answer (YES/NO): NO